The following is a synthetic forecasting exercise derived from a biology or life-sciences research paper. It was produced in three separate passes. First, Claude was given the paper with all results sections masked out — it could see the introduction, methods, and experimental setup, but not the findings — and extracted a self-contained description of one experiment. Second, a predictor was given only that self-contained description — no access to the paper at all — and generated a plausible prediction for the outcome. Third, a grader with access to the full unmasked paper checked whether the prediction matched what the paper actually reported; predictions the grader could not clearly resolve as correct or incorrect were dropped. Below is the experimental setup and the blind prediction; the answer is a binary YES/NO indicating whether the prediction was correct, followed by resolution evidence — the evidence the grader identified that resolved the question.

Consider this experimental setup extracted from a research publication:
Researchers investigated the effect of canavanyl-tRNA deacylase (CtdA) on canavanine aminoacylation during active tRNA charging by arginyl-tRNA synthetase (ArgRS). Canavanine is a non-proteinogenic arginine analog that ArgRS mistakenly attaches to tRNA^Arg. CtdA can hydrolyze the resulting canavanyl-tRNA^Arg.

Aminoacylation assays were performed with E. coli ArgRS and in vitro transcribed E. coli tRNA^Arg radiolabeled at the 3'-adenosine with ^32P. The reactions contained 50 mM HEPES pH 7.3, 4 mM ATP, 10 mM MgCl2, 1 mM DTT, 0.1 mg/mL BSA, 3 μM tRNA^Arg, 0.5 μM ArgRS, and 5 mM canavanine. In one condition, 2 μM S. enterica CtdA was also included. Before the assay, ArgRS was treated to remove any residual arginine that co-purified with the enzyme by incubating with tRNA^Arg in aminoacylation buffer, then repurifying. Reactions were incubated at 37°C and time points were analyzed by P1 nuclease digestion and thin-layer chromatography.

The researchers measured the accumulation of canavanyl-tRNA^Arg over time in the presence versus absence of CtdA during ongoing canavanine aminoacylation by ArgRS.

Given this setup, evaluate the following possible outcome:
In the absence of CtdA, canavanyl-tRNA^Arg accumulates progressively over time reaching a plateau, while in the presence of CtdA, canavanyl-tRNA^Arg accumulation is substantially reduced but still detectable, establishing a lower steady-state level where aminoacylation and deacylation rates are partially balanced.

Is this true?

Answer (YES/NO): NO